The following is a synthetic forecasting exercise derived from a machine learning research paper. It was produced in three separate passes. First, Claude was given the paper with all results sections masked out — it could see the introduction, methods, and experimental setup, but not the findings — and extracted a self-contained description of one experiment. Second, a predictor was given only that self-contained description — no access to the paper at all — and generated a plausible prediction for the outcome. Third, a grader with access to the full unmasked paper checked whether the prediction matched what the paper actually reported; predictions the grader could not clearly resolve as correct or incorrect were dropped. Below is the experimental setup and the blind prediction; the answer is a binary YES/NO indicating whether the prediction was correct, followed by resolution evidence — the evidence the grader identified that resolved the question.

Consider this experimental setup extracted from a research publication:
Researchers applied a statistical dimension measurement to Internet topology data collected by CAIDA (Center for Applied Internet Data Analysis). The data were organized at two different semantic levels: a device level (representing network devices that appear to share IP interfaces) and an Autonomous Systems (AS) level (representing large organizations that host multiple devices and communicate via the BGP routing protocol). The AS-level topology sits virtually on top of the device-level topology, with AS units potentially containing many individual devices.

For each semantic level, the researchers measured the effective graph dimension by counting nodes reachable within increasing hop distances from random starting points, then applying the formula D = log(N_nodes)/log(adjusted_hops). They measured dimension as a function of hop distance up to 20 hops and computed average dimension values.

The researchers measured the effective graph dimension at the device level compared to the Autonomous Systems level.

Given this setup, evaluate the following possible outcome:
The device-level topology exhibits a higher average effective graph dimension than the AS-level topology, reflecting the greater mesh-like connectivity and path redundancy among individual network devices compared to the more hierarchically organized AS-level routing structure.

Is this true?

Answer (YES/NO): YES